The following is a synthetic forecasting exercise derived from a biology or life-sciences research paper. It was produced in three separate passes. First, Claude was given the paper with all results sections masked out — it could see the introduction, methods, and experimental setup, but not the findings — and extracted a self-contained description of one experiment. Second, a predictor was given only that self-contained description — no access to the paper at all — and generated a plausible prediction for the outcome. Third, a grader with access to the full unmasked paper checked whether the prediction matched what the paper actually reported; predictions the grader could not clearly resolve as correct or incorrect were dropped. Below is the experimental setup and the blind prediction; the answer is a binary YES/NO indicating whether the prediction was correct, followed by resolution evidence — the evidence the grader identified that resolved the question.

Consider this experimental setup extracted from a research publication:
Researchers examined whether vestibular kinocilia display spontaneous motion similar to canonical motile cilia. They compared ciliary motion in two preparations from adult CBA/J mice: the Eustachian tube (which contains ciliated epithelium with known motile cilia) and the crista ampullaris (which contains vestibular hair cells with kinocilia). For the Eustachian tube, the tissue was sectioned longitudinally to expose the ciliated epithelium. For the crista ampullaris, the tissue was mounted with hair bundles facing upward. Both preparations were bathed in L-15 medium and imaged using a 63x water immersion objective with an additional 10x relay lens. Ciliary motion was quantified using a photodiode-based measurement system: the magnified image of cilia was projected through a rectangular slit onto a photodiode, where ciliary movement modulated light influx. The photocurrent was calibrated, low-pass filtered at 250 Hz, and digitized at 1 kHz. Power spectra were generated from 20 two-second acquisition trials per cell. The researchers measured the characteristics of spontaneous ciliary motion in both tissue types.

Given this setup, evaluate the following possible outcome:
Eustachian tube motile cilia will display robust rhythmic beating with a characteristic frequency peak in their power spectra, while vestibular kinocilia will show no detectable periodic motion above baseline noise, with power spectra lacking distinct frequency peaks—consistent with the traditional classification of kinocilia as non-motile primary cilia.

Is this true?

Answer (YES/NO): NO